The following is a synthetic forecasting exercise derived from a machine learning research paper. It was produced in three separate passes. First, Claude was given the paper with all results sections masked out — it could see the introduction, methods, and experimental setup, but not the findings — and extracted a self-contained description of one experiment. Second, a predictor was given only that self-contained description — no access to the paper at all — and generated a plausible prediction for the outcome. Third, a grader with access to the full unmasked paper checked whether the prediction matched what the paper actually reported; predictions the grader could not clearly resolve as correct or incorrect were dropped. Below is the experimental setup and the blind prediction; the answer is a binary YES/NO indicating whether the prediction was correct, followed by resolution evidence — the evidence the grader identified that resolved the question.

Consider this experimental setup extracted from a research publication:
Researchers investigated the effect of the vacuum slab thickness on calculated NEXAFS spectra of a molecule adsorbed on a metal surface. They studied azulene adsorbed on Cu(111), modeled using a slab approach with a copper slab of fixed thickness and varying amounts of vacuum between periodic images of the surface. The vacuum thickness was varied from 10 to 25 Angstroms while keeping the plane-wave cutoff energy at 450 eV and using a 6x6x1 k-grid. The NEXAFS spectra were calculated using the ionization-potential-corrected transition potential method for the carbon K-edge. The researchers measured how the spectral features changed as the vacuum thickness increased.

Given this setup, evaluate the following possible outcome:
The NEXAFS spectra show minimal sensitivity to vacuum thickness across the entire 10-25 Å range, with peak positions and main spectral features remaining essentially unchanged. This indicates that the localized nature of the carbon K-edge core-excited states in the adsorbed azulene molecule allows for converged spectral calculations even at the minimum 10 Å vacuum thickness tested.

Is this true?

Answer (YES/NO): YES